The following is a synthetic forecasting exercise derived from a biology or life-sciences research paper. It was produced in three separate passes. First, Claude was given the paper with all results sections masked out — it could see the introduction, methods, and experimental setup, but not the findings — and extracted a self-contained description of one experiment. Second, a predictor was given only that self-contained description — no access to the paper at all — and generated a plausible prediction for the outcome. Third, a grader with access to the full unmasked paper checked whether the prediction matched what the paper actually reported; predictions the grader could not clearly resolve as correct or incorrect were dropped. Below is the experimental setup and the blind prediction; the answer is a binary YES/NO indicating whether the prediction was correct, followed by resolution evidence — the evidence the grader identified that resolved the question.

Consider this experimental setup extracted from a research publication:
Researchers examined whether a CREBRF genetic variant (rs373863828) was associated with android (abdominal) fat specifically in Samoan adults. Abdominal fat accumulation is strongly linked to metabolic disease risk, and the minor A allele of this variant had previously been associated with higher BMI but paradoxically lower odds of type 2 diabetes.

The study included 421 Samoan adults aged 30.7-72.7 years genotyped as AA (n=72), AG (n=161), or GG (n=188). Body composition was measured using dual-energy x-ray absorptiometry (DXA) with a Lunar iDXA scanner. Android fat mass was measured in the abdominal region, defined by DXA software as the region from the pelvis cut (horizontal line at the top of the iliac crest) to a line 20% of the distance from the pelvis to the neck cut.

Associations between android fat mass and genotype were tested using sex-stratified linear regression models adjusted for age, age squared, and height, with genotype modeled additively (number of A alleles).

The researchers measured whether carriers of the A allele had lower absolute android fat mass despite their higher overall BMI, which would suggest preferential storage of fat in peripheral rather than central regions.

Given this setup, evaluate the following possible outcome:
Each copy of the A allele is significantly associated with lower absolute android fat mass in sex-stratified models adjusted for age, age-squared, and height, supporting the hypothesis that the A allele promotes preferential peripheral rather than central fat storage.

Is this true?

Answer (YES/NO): NO